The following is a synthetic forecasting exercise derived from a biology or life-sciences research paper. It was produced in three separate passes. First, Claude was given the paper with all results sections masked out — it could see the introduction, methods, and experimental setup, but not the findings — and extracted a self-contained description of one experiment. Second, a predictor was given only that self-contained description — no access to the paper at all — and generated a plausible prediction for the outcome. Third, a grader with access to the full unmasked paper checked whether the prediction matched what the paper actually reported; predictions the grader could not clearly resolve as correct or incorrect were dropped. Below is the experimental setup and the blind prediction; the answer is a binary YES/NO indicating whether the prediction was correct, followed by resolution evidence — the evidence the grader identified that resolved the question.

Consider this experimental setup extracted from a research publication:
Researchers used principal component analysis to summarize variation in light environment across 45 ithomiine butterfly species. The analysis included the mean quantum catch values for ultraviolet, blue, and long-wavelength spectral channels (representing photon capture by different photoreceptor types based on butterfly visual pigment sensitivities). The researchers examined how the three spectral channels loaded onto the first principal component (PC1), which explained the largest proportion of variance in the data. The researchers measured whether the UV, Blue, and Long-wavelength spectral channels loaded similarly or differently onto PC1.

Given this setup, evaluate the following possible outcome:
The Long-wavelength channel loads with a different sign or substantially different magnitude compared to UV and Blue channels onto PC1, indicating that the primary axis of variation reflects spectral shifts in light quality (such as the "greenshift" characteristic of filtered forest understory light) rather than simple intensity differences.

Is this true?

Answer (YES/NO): NO